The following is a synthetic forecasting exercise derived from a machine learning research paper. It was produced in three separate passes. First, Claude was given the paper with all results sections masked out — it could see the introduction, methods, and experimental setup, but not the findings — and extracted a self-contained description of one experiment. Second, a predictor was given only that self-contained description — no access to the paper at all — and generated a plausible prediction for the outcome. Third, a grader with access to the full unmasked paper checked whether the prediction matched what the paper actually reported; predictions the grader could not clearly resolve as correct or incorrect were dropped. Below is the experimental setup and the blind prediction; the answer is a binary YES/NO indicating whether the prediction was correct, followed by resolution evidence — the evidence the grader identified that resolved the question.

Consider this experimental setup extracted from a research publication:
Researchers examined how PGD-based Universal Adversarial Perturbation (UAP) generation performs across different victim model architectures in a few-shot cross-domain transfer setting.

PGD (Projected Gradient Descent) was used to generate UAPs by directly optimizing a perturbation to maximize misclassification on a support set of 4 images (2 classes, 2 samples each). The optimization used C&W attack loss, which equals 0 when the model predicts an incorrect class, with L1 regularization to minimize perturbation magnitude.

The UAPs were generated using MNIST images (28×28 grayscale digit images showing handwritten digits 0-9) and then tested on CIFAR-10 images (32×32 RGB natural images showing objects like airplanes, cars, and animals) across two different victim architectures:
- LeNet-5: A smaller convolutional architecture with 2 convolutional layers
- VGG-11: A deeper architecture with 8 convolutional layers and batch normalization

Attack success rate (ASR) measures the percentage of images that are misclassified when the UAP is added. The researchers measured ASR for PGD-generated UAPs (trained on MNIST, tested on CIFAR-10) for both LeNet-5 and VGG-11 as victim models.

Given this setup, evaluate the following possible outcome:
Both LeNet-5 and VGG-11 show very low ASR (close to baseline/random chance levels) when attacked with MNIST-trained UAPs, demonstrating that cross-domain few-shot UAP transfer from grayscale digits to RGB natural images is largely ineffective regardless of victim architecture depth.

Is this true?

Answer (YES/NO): YES